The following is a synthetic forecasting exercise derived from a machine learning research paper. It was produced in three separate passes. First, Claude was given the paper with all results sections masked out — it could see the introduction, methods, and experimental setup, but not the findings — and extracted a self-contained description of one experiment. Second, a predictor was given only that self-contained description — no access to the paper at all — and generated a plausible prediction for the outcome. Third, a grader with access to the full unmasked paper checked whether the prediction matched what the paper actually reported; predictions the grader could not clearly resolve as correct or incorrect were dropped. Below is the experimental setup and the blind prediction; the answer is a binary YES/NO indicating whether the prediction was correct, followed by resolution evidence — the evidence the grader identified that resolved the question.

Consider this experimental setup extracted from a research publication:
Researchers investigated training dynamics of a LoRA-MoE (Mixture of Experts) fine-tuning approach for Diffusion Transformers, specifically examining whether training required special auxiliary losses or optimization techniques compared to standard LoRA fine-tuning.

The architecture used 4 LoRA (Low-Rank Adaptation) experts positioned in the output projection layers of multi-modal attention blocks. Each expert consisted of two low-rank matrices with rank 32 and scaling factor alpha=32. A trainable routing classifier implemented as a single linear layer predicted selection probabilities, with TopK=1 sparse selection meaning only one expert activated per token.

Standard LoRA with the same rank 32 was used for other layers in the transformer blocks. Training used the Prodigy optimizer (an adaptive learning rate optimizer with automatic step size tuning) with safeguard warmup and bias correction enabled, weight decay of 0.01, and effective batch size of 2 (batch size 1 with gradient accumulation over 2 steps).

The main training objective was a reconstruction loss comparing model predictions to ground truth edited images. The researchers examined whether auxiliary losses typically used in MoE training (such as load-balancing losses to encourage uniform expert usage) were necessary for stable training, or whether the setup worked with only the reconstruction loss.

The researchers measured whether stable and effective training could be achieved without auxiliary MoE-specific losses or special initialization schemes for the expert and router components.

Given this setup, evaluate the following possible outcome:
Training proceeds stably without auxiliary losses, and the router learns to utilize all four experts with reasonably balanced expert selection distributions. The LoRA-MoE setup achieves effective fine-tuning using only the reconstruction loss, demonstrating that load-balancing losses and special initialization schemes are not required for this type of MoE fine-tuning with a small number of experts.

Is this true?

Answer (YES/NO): YES